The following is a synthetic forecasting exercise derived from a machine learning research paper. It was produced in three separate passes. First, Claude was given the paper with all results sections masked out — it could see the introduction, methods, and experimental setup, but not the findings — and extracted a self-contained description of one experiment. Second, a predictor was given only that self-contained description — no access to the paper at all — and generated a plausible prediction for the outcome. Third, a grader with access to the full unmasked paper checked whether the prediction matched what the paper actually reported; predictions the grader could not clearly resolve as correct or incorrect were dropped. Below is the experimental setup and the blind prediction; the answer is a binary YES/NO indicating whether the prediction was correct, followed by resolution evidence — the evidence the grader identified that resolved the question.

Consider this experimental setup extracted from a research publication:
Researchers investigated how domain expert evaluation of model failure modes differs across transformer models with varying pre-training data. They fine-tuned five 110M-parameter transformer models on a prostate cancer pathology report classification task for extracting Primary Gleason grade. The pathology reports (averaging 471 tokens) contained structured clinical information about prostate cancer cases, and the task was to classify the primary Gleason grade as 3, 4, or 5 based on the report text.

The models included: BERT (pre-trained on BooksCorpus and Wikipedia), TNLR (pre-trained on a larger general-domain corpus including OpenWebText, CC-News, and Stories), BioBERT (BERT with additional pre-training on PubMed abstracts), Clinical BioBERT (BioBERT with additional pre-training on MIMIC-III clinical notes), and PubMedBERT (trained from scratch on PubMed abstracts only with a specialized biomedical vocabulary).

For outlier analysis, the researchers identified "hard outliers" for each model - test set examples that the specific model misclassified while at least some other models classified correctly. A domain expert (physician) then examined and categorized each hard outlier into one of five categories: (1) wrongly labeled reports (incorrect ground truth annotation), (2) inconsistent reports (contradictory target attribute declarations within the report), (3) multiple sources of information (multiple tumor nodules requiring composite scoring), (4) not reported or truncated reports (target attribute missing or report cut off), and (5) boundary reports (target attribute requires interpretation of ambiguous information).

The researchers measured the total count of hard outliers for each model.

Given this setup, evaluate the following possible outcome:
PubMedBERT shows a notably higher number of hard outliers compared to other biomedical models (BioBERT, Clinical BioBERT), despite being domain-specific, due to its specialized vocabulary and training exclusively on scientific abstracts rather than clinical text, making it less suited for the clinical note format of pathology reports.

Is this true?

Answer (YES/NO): YES